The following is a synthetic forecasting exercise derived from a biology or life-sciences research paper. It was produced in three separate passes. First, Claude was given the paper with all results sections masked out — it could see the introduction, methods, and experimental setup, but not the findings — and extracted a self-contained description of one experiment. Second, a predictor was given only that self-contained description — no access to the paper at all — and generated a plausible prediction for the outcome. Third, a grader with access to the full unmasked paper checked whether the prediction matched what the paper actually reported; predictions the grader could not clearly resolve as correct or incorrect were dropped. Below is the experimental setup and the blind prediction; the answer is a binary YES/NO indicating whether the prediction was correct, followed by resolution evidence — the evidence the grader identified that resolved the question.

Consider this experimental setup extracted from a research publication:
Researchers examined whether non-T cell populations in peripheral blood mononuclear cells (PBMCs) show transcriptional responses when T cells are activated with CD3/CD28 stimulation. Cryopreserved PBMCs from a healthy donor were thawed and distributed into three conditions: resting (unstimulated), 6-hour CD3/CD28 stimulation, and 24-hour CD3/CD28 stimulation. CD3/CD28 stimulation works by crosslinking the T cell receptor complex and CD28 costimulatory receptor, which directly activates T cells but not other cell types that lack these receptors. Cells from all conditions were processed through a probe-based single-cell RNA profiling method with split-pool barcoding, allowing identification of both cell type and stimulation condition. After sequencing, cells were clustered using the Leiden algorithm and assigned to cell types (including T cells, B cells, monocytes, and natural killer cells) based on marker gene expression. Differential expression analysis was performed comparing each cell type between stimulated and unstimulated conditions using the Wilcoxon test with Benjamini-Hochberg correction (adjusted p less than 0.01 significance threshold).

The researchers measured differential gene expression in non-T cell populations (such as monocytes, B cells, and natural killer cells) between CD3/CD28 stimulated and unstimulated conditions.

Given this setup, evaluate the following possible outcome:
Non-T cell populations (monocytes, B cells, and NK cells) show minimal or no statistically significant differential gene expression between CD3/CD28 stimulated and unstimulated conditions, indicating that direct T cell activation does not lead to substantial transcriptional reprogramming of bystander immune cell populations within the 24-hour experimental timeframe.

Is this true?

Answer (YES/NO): NO